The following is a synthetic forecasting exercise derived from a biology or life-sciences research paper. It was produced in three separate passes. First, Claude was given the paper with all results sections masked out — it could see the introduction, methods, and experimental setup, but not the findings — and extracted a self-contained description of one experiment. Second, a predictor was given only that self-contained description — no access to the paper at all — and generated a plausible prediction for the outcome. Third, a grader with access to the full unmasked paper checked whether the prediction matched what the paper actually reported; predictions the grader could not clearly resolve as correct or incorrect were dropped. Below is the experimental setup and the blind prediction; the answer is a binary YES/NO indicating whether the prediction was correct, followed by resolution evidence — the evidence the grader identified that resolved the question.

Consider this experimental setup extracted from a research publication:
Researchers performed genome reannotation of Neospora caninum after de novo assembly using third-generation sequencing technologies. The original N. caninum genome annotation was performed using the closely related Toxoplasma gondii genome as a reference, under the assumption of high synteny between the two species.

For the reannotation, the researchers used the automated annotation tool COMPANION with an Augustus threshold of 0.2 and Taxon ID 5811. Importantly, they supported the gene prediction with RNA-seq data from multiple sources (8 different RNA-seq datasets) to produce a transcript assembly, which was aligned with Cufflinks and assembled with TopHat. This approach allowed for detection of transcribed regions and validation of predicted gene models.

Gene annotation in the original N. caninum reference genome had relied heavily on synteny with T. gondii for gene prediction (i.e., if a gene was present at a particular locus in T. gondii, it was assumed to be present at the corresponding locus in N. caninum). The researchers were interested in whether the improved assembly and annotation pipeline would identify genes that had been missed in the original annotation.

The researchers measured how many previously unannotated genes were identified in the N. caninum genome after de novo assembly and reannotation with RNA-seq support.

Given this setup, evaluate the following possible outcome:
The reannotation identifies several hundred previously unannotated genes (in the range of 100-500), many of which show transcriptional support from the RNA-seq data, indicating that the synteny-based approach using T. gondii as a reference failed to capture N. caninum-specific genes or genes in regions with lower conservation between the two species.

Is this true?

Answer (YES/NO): NO